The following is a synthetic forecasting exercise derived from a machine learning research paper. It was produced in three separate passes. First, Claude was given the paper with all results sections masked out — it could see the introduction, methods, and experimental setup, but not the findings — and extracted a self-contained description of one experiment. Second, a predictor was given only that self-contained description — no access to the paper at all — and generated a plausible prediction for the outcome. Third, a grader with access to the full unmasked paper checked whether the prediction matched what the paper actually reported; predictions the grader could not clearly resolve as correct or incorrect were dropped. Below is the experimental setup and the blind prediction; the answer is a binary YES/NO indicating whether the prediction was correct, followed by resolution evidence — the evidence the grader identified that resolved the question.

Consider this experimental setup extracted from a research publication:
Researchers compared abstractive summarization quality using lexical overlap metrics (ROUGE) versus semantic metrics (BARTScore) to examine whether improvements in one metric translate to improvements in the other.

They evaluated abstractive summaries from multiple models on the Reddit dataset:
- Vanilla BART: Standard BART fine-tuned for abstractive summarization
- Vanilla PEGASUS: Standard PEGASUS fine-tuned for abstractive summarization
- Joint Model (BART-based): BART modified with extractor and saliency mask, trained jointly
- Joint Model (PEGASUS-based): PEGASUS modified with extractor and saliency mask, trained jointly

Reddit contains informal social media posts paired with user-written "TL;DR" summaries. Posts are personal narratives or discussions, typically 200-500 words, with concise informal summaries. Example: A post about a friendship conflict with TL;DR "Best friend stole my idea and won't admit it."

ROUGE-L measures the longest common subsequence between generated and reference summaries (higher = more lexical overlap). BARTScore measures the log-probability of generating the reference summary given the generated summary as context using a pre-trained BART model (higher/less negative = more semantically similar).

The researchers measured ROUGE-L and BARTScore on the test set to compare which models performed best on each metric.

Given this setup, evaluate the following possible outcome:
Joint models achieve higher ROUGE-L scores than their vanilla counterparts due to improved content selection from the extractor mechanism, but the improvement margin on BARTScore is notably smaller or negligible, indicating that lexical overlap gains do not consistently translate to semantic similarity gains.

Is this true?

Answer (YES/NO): NO